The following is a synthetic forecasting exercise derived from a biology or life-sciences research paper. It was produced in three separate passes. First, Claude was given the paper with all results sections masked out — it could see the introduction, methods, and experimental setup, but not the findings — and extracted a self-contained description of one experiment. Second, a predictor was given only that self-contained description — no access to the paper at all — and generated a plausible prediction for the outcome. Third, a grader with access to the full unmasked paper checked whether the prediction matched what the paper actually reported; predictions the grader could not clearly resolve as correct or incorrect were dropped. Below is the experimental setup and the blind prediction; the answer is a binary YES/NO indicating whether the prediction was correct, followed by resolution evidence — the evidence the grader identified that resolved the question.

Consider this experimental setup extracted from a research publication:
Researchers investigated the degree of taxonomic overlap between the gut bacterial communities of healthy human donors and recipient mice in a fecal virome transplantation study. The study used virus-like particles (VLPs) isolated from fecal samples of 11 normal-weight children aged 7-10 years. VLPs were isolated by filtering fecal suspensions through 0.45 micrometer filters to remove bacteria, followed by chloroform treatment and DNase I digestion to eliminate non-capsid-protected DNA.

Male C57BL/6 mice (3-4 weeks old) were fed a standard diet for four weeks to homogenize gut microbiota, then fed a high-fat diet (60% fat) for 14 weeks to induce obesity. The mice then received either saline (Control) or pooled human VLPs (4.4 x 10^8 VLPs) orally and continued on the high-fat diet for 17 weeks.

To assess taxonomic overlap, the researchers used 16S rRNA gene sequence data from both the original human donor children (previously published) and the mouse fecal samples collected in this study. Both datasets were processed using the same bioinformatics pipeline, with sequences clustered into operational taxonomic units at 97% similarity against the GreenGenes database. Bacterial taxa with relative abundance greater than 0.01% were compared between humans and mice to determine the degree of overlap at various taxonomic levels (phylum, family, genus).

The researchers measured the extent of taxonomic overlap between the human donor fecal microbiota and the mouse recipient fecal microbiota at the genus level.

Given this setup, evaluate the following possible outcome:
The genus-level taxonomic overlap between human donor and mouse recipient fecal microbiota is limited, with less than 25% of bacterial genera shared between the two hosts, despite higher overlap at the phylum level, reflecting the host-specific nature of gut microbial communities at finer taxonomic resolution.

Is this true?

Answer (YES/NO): NO